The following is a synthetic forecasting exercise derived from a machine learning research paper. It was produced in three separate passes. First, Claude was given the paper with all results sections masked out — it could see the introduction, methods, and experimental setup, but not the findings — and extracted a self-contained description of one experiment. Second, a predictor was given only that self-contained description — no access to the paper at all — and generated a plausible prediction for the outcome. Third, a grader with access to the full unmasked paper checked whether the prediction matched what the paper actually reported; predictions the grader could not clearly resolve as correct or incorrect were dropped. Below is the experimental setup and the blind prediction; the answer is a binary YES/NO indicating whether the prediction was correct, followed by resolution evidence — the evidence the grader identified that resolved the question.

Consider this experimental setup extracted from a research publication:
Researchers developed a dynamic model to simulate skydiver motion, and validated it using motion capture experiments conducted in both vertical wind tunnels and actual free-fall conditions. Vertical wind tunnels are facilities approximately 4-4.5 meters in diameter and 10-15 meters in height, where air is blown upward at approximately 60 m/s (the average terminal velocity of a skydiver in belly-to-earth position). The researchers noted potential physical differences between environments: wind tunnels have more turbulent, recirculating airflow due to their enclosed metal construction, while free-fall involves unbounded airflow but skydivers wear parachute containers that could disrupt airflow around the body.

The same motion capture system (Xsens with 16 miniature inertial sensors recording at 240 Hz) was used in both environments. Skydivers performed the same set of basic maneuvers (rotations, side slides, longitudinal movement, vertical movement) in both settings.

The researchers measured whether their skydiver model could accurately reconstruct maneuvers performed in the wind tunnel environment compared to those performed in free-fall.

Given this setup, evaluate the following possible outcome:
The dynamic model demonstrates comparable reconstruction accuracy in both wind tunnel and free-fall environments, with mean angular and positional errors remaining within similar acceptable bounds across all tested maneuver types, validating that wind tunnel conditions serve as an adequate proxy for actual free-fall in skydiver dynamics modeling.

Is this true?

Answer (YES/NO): YES